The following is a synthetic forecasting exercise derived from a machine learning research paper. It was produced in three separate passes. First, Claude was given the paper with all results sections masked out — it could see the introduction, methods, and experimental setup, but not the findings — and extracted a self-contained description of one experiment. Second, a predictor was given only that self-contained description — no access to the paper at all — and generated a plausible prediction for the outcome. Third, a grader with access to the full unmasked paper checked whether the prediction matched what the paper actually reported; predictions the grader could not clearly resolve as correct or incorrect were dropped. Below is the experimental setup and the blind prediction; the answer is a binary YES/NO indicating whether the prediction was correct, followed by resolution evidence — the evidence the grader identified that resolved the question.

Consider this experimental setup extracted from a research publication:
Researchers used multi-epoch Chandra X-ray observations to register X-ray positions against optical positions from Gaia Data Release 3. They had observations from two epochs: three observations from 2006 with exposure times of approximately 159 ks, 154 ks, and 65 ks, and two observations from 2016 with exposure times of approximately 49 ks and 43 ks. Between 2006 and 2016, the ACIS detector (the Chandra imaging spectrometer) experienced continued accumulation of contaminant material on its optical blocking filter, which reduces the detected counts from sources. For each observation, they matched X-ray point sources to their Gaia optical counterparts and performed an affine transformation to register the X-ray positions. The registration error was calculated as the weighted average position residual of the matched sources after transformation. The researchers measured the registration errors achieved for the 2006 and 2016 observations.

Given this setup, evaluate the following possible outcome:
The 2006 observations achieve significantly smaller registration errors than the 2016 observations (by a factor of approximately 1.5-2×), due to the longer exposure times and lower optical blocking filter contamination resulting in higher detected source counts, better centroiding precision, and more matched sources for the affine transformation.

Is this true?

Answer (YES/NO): YES